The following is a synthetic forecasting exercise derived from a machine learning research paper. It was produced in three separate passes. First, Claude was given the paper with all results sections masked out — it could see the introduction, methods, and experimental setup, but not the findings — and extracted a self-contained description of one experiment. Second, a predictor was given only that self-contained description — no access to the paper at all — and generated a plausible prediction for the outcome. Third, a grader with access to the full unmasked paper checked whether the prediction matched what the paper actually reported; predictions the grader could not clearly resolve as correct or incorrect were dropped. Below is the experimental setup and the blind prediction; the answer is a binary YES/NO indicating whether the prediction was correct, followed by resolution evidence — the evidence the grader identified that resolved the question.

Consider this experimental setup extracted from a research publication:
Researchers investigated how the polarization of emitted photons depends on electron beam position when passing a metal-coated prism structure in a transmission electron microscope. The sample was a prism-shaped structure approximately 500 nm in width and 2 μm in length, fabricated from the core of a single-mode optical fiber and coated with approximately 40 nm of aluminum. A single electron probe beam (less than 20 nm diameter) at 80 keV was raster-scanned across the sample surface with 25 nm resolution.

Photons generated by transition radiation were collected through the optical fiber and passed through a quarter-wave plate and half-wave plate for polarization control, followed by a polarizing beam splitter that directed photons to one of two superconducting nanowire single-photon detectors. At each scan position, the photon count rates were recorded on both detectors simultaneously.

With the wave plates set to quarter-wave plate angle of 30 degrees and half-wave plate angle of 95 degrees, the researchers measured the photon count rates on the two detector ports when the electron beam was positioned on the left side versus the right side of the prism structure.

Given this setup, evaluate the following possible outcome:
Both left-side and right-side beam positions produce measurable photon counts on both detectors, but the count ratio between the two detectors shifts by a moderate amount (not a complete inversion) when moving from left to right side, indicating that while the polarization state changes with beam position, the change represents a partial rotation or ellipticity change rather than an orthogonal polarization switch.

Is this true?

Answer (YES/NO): NO